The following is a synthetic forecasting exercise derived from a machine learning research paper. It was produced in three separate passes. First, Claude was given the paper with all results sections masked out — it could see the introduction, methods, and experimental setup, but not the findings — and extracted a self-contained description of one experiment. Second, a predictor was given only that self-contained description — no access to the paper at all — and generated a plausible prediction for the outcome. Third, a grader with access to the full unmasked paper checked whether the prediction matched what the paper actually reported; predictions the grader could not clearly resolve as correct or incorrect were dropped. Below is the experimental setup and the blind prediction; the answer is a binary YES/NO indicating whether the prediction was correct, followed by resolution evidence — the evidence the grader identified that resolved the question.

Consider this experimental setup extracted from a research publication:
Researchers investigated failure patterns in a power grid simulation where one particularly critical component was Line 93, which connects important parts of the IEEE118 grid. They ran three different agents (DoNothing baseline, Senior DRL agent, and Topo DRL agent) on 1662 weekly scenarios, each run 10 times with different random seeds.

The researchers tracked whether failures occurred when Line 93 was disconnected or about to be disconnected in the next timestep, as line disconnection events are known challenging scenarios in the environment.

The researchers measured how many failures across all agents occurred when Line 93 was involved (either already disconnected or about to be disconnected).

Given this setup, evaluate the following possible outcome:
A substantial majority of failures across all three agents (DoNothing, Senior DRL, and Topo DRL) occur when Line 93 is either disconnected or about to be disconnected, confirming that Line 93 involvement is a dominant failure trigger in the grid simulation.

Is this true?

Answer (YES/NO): NO